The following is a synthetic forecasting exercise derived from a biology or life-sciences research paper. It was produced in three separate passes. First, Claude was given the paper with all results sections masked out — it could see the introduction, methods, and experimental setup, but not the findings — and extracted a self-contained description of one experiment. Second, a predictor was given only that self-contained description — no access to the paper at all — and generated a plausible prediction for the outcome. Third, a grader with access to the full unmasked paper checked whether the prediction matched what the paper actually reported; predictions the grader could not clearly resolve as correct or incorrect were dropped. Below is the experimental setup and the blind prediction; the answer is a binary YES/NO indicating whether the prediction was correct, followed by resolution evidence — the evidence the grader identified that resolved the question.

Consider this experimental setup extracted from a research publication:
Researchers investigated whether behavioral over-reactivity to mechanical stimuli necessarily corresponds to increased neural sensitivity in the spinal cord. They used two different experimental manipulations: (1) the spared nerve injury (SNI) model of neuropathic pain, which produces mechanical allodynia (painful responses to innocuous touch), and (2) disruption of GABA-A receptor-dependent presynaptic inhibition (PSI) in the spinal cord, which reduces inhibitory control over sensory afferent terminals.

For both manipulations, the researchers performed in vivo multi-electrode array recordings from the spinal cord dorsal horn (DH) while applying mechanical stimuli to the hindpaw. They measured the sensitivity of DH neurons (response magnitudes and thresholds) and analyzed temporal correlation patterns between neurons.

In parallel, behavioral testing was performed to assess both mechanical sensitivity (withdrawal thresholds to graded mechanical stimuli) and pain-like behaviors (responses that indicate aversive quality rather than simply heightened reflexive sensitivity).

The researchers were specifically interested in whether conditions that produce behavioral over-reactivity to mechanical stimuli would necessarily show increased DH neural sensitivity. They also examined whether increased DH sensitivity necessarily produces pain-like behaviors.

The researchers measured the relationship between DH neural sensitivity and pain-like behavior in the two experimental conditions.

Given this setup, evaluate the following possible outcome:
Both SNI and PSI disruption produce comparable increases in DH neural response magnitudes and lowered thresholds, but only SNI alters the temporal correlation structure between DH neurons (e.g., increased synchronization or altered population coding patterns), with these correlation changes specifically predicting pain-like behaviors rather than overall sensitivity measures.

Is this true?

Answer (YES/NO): NO